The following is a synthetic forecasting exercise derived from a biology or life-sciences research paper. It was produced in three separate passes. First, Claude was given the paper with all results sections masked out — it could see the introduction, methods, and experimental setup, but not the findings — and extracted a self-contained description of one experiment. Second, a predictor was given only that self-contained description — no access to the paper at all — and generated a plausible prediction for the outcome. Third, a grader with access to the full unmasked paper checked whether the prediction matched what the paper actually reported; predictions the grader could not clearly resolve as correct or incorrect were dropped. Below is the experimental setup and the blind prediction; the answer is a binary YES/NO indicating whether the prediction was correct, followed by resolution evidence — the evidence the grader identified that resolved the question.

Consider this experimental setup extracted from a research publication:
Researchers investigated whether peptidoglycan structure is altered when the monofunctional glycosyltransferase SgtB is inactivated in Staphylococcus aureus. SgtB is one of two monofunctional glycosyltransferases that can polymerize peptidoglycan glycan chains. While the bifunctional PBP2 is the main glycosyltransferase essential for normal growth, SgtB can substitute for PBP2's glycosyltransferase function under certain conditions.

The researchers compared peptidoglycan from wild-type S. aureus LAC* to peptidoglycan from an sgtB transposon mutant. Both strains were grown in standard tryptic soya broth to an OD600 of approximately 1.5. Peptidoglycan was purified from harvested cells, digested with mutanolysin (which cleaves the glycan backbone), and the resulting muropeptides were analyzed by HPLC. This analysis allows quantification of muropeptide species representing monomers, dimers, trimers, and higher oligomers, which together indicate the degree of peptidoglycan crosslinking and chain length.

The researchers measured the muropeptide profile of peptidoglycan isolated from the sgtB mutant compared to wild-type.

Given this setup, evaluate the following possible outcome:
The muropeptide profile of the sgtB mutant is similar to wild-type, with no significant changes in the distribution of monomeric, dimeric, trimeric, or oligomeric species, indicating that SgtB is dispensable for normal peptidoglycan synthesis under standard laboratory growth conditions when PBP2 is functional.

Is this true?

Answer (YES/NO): YES